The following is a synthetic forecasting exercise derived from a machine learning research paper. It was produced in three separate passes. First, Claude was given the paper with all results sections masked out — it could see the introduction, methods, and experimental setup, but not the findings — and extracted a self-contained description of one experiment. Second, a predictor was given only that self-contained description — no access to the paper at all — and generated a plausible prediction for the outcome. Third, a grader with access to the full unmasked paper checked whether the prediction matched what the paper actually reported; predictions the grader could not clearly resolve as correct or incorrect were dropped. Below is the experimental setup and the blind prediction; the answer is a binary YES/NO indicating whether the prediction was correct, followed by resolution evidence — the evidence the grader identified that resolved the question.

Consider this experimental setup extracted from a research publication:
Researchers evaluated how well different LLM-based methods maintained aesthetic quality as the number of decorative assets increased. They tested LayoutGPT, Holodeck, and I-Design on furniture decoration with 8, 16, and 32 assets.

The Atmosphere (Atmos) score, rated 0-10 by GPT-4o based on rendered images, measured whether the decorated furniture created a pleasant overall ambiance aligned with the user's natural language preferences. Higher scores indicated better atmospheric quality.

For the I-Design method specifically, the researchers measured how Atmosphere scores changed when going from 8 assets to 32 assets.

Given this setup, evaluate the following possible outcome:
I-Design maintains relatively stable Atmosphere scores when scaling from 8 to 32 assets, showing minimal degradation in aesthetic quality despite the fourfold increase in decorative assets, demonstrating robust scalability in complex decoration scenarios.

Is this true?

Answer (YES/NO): NO